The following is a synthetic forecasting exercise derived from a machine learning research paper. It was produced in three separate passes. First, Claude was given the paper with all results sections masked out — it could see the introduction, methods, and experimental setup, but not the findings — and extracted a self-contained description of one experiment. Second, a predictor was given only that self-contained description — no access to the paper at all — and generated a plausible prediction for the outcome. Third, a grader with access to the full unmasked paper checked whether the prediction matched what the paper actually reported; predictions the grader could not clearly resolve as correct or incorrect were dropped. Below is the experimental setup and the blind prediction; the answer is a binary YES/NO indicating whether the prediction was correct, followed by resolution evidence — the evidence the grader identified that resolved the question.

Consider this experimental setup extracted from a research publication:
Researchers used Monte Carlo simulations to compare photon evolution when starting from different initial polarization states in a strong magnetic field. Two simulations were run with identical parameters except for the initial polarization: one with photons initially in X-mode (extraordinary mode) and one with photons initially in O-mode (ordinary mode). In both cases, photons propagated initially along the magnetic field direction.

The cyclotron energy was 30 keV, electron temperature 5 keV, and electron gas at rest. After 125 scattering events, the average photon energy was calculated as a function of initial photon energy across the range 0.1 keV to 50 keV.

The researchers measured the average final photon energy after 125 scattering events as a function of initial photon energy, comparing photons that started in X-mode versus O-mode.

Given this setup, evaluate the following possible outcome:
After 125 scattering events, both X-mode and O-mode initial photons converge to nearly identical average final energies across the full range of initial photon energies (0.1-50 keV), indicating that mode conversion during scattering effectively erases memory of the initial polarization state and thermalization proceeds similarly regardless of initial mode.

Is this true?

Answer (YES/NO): YES